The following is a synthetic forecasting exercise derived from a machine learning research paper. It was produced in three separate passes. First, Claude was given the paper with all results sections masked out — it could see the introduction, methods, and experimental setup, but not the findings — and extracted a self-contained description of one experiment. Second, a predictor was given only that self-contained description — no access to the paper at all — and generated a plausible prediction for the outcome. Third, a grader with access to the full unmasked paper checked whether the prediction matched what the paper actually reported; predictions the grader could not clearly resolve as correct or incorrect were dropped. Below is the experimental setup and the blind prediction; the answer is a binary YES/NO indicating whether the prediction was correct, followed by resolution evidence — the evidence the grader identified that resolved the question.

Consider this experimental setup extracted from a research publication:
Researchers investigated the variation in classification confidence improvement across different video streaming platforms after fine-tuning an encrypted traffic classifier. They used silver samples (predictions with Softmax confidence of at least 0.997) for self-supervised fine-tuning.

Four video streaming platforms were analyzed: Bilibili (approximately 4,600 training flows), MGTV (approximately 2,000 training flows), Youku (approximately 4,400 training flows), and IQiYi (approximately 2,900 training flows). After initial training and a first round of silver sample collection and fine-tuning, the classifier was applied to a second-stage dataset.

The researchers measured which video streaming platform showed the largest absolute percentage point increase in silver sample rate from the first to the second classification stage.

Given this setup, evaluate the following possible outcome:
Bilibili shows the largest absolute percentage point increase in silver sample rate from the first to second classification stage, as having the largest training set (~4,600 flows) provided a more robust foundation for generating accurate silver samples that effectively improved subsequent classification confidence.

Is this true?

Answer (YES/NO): YES